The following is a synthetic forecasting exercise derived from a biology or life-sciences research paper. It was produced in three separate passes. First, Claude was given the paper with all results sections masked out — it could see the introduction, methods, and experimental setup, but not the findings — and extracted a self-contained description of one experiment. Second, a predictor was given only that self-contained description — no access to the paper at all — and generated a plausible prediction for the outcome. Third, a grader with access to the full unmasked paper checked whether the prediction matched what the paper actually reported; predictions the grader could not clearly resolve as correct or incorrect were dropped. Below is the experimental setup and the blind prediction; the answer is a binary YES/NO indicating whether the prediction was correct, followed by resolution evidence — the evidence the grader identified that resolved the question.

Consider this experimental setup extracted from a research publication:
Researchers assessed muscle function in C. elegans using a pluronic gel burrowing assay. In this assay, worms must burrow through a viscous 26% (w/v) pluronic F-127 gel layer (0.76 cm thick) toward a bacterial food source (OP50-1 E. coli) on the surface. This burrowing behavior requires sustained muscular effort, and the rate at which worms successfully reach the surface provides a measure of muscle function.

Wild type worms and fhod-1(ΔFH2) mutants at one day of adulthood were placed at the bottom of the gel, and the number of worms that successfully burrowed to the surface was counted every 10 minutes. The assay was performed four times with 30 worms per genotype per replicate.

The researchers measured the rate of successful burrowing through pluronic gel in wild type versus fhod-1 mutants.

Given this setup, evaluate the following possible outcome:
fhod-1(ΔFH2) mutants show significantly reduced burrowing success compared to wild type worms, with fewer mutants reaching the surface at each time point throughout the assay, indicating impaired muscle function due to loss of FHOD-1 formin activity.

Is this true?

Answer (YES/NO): NO